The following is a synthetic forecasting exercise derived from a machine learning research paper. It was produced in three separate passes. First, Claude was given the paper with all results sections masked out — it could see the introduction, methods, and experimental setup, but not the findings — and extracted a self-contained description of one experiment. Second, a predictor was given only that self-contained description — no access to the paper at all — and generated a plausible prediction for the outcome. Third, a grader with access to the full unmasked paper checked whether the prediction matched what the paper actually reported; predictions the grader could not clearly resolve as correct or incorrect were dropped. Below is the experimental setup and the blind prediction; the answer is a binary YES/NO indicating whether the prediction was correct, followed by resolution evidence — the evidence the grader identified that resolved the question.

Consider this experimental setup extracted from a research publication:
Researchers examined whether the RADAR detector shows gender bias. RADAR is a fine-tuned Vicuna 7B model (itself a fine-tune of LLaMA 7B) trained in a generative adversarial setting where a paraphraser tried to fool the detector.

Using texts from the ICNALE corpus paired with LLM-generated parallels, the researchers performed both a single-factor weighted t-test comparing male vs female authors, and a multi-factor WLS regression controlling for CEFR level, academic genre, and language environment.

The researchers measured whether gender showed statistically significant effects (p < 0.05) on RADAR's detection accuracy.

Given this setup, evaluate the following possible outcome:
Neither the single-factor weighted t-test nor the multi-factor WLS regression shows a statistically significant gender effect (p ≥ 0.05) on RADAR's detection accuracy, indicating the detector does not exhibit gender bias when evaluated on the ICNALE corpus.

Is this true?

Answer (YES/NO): YES